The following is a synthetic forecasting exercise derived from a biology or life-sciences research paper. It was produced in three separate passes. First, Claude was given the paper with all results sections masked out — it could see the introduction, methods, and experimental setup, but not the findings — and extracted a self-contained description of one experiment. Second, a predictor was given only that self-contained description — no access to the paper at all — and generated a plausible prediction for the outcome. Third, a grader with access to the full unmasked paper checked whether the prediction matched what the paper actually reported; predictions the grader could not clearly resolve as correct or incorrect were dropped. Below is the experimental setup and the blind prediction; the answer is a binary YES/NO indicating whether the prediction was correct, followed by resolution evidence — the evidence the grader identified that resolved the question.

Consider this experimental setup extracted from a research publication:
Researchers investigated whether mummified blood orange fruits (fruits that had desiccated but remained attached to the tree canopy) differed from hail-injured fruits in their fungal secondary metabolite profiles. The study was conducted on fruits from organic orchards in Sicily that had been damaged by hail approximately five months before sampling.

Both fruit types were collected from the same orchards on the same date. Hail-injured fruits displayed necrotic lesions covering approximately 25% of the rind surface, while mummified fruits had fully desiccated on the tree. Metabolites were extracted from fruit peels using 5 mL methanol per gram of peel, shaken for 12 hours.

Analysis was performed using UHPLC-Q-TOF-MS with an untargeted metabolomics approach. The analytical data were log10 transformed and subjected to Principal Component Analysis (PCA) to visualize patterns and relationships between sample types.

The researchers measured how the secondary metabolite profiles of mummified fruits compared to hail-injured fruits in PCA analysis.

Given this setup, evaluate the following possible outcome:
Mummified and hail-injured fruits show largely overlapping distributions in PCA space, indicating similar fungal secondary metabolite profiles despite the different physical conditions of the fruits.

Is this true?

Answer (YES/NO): NO